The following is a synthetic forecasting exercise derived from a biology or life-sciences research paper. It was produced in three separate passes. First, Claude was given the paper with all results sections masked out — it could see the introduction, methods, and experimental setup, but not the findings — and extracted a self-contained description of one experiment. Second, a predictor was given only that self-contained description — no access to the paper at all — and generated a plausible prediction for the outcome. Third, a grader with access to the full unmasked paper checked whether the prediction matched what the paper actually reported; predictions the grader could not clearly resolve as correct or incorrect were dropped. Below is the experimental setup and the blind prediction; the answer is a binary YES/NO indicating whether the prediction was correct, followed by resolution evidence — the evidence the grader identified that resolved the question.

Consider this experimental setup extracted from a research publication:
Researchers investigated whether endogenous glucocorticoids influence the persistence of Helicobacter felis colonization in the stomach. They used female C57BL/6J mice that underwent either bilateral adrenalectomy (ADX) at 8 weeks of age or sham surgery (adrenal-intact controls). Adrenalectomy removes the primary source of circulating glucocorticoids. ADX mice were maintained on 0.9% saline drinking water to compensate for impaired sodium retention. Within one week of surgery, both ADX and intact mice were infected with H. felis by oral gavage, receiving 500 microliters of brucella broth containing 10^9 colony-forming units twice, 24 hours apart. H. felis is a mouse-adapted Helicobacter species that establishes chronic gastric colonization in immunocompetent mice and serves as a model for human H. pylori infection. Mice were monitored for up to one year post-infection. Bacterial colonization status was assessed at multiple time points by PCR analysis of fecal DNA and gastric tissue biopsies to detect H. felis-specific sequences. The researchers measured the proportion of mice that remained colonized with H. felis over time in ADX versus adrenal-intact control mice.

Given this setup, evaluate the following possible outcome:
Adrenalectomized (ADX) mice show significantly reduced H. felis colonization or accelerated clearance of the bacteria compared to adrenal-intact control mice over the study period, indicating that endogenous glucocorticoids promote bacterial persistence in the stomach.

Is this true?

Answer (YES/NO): YES